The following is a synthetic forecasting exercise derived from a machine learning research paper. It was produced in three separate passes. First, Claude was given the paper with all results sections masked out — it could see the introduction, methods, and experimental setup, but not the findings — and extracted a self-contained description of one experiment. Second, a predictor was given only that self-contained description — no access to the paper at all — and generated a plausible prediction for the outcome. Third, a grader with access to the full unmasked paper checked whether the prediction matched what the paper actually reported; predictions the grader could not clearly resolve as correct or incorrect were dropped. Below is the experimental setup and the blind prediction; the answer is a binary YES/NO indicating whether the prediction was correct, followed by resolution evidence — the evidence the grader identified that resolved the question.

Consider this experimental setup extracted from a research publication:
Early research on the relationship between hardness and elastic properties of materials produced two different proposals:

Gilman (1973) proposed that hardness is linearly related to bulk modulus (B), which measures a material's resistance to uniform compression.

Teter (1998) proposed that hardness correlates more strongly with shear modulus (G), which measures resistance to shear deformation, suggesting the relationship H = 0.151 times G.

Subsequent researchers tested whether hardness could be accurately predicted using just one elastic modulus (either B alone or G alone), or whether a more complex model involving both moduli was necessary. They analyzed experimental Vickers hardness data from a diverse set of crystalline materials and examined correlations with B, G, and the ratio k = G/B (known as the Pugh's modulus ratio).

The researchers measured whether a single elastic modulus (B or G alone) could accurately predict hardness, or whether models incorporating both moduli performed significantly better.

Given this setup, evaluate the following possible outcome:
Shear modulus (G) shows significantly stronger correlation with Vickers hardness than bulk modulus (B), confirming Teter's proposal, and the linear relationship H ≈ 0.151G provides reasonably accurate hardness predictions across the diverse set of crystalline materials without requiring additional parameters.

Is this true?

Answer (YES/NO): NO